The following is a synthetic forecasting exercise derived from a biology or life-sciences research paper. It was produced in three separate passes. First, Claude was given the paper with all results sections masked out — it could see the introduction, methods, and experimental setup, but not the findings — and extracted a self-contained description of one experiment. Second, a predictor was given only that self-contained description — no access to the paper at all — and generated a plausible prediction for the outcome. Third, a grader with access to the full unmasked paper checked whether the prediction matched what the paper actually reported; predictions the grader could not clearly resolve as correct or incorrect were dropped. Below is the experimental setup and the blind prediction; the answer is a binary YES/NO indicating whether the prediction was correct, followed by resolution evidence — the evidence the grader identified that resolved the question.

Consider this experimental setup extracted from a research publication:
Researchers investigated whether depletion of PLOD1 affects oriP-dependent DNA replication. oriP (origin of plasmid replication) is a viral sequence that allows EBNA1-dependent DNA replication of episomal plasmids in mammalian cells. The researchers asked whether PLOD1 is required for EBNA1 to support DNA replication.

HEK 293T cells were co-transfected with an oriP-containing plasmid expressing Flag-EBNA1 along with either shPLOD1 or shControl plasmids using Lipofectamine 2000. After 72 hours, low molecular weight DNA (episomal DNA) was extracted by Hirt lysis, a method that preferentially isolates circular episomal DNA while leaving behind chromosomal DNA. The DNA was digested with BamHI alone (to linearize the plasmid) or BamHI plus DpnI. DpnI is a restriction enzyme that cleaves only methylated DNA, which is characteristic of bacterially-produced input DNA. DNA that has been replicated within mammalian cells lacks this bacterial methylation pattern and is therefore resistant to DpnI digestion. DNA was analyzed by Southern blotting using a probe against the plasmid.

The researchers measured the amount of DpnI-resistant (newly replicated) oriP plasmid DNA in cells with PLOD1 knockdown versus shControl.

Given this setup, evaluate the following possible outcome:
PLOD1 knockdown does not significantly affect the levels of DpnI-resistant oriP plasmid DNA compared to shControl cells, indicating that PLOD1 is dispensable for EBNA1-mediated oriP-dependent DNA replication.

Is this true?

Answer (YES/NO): NO